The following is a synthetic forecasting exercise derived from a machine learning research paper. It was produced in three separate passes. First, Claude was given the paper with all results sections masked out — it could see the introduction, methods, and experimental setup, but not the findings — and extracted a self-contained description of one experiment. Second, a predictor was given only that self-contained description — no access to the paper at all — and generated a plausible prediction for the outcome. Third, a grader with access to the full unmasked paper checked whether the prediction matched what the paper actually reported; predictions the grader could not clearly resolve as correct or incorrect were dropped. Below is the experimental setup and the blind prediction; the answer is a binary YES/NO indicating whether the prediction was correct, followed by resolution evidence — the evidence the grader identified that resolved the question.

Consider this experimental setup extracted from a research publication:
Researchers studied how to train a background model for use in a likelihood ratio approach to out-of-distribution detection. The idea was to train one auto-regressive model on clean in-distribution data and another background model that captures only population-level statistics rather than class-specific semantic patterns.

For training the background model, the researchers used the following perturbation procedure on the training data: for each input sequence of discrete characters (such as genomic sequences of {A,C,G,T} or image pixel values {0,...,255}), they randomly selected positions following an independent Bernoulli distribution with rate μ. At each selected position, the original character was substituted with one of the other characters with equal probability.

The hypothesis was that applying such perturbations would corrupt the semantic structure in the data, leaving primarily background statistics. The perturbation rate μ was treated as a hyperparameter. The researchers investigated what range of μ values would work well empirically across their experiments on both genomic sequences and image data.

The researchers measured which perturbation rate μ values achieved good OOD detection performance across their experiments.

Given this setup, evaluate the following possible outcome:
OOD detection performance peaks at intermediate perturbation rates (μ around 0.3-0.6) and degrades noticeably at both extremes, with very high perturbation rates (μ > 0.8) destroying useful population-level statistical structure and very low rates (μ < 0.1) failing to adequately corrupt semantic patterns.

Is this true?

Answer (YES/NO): NO